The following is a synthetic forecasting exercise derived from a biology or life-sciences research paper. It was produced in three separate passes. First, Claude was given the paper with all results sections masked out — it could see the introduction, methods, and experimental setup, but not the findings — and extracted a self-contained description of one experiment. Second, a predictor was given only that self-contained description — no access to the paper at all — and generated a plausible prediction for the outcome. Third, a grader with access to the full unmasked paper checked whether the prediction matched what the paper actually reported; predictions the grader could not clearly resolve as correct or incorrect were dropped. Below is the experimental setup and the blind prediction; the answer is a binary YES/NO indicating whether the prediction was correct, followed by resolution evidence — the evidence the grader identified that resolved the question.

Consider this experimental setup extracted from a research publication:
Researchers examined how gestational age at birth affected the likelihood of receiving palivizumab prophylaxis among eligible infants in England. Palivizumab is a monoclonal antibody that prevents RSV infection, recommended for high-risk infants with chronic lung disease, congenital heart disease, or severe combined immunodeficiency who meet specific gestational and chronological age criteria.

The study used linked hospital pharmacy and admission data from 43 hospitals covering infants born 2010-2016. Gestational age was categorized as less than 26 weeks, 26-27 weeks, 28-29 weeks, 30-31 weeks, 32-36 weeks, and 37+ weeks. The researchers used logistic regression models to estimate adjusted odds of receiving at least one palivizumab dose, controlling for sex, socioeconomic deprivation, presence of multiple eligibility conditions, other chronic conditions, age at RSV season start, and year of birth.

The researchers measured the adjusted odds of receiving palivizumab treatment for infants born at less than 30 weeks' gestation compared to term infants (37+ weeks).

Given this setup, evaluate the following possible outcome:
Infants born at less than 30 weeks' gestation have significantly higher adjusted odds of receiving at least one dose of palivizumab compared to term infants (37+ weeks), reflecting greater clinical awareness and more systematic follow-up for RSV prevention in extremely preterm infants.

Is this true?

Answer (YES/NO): YES